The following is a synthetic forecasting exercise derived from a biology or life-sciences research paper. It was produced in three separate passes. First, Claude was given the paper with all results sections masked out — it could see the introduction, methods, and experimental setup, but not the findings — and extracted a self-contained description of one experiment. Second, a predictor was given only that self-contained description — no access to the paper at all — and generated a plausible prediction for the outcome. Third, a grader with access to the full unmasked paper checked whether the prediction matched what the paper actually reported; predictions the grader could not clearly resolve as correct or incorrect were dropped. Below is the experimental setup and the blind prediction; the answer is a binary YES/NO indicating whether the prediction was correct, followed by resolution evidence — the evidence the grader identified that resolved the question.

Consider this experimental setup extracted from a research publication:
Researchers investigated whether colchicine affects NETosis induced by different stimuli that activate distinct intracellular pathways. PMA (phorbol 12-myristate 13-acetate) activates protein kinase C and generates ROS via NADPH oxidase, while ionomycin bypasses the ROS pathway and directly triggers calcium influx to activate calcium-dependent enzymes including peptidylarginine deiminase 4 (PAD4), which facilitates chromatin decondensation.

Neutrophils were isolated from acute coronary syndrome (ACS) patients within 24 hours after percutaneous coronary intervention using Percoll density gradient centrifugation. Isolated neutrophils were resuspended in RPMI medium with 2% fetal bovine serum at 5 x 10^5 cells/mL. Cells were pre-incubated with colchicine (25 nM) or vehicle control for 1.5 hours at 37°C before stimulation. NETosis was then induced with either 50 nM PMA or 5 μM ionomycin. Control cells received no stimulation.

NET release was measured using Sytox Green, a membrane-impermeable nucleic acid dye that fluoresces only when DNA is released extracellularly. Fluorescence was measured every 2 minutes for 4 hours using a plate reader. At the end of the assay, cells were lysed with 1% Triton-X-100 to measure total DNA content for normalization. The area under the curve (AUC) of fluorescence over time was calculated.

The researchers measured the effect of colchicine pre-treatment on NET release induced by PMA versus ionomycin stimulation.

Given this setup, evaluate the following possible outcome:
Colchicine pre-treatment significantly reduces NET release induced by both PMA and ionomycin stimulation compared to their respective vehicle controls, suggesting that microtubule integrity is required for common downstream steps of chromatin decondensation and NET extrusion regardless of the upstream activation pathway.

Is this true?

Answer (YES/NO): YES